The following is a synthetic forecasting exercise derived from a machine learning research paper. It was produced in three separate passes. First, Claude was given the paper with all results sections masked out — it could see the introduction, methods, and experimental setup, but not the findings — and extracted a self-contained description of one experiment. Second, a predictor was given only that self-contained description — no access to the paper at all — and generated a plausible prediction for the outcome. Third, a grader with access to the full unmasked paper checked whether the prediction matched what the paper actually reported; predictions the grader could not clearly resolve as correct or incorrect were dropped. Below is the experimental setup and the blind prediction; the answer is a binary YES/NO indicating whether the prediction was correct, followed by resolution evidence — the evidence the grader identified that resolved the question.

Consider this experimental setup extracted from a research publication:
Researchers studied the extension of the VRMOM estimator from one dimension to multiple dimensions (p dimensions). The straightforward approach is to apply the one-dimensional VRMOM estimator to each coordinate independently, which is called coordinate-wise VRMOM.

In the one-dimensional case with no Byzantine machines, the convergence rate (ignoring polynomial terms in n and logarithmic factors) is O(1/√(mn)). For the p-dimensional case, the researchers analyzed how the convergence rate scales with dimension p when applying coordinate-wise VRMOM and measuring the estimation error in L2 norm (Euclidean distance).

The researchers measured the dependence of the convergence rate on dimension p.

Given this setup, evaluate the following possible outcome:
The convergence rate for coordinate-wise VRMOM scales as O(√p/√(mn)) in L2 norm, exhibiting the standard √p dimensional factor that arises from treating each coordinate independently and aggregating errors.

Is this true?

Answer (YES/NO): YES